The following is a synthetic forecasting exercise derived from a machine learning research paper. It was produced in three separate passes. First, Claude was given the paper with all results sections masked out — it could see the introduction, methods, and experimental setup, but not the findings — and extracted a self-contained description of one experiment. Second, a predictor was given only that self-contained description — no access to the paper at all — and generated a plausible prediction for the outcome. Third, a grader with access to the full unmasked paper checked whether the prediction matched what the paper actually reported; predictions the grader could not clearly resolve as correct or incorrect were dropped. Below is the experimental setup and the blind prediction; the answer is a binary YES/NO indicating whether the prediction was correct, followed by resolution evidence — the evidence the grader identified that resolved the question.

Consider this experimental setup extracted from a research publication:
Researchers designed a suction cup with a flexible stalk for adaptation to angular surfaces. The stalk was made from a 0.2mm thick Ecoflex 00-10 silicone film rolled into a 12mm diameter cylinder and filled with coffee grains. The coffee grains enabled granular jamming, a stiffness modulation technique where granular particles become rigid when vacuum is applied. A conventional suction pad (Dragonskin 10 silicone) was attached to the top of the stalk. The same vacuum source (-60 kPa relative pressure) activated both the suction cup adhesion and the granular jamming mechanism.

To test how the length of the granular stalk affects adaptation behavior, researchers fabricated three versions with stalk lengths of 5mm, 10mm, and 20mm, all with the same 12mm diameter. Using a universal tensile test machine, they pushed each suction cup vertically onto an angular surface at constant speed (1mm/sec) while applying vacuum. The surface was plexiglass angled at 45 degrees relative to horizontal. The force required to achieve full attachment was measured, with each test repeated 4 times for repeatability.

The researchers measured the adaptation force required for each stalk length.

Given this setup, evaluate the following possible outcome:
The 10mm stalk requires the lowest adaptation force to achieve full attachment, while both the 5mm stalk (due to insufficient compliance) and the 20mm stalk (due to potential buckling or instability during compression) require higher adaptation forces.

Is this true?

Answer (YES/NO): NO